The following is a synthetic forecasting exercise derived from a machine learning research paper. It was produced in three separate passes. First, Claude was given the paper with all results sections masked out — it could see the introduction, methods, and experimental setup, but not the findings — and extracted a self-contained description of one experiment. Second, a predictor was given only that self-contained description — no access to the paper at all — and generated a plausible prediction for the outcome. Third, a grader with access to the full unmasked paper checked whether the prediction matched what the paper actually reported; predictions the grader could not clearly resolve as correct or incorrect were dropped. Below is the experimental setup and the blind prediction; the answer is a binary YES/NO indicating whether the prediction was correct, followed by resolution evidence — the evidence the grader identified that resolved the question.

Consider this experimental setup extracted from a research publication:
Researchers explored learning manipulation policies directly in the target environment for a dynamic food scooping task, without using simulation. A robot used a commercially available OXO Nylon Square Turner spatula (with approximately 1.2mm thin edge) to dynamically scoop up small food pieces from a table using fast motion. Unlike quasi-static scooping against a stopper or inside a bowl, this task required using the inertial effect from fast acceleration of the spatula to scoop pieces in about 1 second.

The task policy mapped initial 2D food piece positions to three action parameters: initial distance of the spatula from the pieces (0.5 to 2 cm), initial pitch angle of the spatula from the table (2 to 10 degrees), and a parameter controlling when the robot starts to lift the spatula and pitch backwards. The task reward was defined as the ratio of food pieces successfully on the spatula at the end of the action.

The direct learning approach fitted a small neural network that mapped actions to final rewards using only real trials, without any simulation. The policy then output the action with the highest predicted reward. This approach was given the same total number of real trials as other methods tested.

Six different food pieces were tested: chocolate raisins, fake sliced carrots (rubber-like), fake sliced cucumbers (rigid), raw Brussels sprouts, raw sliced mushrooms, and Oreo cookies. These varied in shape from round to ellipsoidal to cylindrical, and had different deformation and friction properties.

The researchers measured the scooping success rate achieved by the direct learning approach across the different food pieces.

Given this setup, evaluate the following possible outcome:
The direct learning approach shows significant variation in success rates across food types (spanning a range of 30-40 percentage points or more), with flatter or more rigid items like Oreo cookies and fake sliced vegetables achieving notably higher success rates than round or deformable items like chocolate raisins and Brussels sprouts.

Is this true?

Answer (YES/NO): NO